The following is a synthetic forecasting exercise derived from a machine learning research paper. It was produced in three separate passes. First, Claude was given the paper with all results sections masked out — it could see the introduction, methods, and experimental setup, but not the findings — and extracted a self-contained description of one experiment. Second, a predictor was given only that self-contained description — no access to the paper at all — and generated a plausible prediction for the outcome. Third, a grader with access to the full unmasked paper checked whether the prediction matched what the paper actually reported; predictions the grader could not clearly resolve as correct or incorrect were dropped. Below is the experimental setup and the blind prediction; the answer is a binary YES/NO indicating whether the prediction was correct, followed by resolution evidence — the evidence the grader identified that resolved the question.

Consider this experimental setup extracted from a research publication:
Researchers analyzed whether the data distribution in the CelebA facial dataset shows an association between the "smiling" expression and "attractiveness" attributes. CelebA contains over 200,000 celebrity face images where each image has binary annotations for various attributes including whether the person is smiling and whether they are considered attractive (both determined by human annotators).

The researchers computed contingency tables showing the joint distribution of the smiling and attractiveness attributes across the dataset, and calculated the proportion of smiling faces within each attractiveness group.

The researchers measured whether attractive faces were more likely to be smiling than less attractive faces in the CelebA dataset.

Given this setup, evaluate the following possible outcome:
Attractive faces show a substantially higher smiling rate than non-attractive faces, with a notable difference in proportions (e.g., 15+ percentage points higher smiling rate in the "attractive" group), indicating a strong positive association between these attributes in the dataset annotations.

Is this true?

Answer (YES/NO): NO